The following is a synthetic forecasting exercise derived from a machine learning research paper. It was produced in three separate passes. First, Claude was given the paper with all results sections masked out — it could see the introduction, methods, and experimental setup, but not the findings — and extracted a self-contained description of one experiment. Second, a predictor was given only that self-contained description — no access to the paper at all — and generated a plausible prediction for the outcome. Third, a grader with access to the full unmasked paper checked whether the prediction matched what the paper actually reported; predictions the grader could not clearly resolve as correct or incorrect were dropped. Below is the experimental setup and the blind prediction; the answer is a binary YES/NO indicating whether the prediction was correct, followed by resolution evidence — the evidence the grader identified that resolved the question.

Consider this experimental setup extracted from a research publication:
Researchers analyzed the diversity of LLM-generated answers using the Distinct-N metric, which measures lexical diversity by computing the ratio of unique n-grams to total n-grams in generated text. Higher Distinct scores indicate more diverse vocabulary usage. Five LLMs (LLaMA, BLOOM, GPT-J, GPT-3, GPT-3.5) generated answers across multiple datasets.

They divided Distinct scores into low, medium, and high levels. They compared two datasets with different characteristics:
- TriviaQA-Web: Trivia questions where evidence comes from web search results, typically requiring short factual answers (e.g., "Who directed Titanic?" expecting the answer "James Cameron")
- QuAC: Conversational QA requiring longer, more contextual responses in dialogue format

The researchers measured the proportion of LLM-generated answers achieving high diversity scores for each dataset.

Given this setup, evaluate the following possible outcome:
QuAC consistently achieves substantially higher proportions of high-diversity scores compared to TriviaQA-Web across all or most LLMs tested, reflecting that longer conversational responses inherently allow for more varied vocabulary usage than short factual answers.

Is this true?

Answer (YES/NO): YES